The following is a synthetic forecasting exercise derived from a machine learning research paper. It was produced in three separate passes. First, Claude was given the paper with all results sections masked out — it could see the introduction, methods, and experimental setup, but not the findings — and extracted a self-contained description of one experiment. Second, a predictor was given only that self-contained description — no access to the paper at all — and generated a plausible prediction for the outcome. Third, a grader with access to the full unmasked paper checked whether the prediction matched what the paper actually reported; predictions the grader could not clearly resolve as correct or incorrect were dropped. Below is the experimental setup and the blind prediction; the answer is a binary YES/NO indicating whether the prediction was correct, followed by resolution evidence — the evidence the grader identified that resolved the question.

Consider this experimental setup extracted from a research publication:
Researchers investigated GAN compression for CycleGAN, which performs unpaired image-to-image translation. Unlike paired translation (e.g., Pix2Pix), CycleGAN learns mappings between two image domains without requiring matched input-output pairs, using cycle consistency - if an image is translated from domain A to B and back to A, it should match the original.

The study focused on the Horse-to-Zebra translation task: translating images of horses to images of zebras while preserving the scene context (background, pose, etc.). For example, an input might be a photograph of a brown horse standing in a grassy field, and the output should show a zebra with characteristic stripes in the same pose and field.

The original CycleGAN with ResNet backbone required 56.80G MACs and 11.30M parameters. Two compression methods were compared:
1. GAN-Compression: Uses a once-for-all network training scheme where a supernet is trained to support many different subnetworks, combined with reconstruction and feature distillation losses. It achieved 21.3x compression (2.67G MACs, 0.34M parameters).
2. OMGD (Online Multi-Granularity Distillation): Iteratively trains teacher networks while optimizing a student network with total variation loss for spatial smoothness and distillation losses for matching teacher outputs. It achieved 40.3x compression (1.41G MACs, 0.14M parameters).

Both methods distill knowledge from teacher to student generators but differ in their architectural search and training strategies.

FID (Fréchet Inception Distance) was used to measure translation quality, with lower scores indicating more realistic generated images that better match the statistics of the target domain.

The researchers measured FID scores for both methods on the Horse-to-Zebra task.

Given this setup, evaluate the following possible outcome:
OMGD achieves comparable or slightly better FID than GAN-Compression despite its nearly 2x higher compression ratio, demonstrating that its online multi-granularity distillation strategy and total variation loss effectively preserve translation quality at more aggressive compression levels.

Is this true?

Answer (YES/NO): NO